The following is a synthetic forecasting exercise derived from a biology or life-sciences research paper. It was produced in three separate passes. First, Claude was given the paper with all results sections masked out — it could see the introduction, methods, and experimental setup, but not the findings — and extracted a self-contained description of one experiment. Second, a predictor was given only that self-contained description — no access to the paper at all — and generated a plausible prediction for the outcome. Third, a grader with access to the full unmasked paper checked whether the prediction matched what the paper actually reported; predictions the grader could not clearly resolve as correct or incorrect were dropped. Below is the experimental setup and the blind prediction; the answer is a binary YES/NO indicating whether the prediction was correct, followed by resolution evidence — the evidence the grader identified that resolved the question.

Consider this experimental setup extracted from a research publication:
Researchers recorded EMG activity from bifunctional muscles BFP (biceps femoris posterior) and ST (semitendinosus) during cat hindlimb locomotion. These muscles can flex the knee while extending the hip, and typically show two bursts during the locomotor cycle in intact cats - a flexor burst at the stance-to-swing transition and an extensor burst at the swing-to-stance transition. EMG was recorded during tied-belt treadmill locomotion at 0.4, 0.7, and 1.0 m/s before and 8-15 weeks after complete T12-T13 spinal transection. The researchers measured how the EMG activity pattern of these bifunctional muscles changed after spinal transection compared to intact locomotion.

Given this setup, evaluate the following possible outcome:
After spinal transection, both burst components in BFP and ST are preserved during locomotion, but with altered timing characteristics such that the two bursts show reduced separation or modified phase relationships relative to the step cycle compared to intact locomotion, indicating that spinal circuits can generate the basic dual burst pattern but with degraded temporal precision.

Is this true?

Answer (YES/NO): NO